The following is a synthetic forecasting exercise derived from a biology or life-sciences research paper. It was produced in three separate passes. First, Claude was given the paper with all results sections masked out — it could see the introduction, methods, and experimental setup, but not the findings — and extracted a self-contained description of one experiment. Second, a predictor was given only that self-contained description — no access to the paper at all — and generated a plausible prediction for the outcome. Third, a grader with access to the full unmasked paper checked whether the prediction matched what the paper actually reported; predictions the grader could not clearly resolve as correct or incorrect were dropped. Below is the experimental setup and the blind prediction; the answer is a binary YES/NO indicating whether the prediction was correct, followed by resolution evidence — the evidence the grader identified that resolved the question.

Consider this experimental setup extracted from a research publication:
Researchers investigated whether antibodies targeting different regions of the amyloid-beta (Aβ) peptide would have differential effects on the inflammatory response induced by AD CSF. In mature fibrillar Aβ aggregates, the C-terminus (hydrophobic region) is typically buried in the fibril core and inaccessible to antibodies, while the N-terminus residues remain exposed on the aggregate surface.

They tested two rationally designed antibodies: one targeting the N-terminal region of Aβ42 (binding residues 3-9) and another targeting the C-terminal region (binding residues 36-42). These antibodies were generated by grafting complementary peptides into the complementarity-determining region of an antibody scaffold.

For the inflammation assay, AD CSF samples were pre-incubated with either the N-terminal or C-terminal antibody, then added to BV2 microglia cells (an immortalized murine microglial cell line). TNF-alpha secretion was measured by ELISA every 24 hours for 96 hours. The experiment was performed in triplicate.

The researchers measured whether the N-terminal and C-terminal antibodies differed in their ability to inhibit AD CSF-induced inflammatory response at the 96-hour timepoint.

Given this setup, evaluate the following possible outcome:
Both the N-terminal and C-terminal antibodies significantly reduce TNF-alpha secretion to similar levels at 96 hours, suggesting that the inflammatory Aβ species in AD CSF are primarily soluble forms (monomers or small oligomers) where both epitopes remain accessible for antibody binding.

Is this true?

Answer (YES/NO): NO